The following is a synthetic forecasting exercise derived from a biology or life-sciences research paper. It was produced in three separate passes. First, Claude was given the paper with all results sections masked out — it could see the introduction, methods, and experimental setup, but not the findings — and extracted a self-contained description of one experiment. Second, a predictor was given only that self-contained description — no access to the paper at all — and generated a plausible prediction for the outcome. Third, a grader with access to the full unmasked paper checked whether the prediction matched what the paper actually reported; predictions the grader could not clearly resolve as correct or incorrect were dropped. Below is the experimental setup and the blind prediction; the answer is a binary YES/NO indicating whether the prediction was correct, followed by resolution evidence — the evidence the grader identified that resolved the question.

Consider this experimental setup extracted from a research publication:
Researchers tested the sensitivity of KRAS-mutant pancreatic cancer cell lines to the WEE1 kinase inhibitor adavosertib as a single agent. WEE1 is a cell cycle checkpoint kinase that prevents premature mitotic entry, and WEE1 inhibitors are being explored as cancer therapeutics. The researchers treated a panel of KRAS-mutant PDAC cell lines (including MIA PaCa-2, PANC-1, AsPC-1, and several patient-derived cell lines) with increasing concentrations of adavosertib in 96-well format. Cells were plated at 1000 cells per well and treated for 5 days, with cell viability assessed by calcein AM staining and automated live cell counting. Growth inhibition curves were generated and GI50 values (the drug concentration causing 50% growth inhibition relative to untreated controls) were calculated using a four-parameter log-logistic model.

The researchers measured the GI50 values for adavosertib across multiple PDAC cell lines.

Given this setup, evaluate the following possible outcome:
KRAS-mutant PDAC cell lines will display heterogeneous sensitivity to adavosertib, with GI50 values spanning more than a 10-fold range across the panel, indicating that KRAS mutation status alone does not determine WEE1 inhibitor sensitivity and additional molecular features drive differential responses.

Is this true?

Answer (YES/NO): NO